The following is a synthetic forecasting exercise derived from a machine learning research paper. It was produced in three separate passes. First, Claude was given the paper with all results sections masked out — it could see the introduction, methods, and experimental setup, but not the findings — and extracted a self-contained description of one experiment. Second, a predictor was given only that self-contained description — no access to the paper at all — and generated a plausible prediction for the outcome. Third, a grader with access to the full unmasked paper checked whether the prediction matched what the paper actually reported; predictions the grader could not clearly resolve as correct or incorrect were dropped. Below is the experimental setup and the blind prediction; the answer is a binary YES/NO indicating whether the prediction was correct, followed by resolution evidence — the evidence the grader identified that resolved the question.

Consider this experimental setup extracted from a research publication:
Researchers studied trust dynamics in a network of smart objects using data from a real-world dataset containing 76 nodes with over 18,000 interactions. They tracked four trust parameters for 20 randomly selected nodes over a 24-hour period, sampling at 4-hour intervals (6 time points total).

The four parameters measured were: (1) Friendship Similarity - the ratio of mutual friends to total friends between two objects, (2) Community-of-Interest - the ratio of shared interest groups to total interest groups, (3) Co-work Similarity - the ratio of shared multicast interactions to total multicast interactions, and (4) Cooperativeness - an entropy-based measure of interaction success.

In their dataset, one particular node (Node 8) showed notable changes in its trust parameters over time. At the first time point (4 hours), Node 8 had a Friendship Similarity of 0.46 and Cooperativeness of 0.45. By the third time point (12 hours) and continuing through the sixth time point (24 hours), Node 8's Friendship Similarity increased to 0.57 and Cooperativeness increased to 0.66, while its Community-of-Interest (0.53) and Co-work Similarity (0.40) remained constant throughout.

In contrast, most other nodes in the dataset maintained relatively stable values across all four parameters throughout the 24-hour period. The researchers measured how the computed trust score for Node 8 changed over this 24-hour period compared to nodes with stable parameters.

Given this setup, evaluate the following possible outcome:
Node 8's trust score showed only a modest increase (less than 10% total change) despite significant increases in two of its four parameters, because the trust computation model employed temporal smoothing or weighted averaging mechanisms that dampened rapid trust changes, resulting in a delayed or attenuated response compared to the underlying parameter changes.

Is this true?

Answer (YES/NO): NO